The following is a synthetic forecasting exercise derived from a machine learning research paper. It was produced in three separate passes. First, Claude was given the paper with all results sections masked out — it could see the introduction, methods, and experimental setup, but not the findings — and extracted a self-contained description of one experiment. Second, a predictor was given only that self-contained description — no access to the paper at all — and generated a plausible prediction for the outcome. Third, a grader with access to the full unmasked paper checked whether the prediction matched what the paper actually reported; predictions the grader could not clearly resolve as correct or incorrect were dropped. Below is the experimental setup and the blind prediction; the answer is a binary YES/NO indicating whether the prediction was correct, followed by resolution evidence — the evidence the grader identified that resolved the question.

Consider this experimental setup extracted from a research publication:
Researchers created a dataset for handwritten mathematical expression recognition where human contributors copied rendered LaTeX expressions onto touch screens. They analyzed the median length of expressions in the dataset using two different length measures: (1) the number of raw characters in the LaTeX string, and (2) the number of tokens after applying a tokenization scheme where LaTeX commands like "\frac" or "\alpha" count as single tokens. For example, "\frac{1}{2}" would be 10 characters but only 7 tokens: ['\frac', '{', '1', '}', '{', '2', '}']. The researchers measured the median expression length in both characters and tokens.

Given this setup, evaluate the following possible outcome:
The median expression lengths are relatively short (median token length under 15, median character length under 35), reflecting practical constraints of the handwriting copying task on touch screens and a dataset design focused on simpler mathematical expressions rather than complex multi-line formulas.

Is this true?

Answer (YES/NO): NO